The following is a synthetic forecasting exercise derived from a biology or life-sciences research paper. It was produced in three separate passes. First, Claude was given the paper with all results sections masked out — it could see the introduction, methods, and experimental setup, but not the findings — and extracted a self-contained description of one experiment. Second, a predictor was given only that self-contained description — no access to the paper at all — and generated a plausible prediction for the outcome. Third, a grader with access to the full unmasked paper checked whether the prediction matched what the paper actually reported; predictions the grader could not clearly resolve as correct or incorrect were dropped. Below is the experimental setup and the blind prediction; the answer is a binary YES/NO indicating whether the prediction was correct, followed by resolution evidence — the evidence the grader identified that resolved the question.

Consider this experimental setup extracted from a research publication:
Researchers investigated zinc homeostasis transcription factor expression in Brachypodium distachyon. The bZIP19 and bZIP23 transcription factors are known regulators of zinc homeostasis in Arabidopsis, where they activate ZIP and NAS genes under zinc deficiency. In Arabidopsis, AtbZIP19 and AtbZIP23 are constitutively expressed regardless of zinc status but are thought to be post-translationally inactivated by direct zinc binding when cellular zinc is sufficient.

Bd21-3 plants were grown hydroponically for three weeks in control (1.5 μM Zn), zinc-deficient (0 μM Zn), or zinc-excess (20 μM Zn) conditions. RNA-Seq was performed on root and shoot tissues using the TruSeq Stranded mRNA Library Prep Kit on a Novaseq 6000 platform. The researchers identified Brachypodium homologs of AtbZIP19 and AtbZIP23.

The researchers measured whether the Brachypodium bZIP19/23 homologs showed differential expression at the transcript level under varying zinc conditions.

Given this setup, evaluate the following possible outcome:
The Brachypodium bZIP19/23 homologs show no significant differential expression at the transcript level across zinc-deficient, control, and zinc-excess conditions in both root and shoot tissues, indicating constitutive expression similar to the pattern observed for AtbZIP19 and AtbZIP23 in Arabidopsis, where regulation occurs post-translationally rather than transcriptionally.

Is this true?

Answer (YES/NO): NO